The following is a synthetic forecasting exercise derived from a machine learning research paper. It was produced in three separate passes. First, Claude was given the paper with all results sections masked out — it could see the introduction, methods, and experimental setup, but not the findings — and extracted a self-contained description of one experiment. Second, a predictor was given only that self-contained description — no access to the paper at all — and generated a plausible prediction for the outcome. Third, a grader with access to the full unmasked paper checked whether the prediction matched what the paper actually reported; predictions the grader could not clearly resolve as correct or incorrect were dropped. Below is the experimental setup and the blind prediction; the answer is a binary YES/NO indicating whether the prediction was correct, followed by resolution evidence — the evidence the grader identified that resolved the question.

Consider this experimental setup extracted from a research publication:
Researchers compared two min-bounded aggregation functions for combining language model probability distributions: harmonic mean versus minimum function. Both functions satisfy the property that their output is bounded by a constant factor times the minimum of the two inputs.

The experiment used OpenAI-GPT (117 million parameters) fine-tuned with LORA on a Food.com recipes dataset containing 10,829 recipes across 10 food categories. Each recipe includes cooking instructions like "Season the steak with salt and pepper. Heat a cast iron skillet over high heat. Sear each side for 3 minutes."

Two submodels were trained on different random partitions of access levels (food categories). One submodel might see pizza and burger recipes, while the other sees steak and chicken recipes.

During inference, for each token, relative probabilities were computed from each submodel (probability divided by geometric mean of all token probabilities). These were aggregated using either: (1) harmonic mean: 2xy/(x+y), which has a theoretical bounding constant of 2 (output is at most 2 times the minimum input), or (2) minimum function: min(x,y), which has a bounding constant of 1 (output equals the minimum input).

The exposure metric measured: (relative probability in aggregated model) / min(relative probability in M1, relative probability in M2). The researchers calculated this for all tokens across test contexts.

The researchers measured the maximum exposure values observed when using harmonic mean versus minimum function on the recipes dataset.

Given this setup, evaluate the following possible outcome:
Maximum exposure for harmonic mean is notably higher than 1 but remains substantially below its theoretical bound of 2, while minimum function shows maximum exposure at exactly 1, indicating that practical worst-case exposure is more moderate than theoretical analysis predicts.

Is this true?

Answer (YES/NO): NO